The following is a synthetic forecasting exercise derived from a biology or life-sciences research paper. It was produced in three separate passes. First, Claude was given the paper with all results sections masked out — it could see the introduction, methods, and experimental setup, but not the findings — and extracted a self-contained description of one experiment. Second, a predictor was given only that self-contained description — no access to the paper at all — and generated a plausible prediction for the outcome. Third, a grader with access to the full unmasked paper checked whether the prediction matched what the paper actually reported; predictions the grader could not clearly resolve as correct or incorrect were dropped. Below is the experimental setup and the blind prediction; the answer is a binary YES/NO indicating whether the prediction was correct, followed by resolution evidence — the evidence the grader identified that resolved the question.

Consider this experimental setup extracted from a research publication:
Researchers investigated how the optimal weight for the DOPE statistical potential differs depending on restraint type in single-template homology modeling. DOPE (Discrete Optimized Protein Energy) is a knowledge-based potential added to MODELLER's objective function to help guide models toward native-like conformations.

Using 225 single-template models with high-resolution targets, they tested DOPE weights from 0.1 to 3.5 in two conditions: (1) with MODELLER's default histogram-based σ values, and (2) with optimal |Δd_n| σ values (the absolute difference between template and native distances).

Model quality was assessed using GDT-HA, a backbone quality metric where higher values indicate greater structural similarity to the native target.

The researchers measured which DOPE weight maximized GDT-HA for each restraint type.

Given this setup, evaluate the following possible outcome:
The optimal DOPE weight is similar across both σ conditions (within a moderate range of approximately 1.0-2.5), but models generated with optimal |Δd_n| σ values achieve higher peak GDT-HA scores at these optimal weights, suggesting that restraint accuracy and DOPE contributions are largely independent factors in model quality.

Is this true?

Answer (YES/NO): NO